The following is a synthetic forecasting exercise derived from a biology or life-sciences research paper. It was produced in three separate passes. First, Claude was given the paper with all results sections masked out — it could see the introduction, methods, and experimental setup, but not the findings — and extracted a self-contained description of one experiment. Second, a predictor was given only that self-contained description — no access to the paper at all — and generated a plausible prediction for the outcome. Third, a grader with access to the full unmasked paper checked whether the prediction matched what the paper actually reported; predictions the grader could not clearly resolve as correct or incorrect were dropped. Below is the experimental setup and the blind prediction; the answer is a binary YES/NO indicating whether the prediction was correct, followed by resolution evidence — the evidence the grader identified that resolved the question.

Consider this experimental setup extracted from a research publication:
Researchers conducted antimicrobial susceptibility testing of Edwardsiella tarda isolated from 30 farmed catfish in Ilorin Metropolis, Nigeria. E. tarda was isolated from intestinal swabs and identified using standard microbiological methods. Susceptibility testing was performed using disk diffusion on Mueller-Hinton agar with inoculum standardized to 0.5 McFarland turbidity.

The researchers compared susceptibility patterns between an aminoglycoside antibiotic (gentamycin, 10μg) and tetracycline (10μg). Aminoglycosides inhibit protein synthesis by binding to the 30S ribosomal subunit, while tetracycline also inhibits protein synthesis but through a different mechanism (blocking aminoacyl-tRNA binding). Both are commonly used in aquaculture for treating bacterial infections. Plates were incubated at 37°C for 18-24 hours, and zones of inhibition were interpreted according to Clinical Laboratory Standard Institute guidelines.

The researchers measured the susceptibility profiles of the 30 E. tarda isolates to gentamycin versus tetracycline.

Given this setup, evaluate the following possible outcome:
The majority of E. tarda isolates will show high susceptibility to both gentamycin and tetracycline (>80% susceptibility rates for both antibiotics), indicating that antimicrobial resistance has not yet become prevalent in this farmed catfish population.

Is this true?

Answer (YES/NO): NO